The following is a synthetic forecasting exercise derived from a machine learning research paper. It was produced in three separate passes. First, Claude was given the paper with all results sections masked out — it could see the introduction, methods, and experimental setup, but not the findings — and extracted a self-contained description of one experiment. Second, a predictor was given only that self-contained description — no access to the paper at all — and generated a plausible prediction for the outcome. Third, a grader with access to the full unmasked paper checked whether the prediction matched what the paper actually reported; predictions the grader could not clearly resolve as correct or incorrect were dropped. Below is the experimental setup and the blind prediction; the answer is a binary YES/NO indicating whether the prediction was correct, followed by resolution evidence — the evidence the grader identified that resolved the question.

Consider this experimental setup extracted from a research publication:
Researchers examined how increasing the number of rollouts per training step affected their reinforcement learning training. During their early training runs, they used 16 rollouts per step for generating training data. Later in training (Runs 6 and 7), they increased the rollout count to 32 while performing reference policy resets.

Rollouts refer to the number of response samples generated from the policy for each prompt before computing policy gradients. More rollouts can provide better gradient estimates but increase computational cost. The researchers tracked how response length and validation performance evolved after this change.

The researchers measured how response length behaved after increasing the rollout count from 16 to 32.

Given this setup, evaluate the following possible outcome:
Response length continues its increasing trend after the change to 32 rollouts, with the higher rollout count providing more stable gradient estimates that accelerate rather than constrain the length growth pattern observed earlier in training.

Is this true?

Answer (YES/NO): NO